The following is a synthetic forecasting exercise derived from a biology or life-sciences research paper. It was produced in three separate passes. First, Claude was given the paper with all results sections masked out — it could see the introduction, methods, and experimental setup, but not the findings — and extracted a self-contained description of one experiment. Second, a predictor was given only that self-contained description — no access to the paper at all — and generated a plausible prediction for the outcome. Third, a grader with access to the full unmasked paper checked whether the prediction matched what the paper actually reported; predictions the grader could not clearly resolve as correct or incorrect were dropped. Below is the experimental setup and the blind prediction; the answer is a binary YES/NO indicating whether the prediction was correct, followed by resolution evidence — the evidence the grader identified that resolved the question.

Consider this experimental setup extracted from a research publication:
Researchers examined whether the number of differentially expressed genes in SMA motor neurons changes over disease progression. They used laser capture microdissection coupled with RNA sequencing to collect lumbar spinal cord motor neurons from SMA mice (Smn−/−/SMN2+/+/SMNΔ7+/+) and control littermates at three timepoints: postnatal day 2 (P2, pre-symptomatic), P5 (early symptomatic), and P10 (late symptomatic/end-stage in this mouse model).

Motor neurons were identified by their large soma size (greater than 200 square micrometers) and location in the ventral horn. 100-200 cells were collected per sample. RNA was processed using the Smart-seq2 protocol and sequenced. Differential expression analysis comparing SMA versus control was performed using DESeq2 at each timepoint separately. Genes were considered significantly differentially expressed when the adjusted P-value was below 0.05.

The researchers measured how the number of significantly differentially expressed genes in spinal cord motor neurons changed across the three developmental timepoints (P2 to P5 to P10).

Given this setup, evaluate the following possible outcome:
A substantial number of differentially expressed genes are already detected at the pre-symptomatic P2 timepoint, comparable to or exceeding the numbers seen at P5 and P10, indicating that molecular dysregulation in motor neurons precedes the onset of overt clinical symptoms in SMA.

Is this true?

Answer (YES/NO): NO